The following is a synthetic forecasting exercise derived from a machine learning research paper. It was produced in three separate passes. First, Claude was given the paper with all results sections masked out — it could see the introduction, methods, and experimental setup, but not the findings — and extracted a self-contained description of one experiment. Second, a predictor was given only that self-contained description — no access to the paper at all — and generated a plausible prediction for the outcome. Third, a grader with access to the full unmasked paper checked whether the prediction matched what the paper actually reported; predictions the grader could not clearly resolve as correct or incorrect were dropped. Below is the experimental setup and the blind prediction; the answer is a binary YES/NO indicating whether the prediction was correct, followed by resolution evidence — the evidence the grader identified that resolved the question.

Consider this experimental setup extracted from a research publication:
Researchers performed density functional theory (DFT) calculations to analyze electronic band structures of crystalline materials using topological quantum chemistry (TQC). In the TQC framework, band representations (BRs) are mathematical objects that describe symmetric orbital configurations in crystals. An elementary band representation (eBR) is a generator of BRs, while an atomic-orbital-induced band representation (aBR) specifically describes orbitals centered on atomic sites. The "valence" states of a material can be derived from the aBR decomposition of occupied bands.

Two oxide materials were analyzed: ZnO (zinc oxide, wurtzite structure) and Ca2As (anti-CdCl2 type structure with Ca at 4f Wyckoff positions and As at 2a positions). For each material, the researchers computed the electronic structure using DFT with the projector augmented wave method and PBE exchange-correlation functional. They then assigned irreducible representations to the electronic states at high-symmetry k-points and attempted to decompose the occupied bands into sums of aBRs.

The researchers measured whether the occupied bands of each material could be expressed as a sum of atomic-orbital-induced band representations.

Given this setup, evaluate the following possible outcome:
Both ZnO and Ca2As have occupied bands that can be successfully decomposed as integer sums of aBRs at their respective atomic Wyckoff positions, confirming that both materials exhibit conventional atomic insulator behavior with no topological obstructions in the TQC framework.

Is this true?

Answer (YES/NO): NO